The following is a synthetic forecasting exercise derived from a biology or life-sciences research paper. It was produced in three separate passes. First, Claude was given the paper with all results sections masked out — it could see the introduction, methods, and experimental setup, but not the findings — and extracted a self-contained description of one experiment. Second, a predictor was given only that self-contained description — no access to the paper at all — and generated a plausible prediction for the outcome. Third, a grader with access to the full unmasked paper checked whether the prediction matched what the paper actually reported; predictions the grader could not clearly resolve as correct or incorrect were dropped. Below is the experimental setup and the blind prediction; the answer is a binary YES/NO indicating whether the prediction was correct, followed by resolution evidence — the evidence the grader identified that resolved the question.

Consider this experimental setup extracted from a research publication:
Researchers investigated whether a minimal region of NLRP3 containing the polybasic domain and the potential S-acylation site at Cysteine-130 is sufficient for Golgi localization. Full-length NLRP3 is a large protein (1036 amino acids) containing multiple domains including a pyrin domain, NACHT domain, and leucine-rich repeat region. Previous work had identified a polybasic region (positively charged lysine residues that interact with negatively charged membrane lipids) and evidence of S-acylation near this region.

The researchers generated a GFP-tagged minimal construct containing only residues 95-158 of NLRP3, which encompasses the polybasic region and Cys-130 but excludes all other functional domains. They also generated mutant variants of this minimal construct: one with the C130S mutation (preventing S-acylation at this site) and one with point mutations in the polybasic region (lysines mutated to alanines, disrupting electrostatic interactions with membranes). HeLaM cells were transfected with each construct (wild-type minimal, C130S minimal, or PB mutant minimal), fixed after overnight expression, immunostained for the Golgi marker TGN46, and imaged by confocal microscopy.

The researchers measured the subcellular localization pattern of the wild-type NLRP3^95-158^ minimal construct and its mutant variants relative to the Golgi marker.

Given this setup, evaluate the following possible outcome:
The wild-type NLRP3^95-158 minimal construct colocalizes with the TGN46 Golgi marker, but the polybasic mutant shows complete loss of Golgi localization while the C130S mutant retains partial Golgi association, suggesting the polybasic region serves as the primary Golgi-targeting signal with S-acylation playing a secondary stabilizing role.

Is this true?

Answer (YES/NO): NO